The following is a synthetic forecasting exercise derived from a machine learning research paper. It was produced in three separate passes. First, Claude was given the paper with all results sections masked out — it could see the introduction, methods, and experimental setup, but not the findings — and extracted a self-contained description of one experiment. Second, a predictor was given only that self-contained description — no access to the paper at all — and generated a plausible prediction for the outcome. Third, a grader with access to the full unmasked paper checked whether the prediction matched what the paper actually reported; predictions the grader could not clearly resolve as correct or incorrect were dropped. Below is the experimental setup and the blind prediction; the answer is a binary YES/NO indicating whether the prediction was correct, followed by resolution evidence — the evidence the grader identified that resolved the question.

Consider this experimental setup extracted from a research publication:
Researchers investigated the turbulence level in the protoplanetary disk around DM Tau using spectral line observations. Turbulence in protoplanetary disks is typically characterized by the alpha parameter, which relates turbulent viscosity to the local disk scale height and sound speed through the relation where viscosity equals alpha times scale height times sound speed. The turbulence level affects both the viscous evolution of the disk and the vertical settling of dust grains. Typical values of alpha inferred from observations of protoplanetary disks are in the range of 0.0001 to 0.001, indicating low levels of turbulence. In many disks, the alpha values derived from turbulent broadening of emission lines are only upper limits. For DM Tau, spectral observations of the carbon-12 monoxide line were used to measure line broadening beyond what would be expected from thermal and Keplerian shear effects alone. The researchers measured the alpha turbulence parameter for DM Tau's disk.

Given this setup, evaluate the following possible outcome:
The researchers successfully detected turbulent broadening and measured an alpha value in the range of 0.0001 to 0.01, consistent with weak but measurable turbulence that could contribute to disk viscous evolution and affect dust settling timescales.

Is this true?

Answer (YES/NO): NO